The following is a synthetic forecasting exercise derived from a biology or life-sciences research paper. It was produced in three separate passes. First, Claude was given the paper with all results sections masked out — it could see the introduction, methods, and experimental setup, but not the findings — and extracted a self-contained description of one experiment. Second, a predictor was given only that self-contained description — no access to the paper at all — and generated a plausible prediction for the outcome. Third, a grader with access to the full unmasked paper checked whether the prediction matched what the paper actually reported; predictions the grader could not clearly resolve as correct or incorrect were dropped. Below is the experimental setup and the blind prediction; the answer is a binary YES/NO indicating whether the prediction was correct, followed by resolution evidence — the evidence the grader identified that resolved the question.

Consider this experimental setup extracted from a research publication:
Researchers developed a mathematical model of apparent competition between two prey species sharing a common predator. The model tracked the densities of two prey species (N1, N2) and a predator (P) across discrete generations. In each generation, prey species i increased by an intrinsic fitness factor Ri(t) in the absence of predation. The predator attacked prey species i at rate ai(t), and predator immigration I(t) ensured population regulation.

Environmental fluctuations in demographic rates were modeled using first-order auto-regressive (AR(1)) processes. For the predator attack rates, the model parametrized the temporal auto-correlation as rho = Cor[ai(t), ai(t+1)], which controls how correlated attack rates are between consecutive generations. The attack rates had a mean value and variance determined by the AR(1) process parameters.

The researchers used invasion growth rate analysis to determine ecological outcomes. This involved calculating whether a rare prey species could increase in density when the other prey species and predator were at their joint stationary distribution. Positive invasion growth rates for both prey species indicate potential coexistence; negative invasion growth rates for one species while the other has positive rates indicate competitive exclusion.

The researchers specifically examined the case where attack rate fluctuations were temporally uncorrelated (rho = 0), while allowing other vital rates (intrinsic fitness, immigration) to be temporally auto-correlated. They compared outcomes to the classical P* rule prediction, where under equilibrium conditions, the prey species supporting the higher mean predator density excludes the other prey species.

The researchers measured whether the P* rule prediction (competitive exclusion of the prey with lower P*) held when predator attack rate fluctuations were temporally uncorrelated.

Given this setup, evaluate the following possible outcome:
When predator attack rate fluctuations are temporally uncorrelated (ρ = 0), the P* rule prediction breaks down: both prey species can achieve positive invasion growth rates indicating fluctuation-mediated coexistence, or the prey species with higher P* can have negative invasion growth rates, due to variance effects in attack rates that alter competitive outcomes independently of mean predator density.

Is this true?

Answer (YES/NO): NO